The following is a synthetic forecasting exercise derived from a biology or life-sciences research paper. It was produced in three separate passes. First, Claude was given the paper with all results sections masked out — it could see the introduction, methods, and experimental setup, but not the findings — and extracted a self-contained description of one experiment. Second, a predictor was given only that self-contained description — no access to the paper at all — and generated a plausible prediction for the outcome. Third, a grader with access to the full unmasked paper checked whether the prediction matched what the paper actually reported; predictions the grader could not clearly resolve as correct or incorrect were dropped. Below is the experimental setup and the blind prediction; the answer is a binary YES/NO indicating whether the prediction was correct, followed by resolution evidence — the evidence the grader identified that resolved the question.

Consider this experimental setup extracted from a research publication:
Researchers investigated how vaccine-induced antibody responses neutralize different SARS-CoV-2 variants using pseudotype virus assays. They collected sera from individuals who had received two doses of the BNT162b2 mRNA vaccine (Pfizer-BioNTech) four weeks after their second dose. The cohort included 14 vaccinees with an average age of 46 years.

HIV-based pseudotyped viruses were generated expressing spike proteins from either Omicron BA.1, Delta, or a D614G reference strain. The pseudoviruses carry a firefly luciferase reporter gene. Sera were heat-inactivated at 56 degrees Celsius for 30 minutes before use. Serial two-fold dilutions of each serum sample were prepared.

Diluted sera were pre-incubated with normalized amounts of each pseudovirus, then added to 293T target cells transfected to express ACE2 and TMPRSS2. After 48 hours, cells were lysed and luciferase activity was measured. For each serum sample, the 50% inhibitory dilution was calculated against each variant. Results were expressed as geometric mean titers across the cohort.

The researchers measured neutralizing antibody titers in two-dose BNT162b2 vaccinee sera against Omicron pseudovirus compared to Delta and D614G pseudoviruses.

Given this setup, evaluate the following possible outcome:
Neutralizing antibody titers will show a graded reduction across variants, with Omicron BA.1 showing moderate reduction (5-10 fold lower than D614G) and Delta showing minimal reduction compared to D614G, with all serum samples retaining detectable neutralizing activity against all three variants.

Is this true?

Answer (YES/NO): NO